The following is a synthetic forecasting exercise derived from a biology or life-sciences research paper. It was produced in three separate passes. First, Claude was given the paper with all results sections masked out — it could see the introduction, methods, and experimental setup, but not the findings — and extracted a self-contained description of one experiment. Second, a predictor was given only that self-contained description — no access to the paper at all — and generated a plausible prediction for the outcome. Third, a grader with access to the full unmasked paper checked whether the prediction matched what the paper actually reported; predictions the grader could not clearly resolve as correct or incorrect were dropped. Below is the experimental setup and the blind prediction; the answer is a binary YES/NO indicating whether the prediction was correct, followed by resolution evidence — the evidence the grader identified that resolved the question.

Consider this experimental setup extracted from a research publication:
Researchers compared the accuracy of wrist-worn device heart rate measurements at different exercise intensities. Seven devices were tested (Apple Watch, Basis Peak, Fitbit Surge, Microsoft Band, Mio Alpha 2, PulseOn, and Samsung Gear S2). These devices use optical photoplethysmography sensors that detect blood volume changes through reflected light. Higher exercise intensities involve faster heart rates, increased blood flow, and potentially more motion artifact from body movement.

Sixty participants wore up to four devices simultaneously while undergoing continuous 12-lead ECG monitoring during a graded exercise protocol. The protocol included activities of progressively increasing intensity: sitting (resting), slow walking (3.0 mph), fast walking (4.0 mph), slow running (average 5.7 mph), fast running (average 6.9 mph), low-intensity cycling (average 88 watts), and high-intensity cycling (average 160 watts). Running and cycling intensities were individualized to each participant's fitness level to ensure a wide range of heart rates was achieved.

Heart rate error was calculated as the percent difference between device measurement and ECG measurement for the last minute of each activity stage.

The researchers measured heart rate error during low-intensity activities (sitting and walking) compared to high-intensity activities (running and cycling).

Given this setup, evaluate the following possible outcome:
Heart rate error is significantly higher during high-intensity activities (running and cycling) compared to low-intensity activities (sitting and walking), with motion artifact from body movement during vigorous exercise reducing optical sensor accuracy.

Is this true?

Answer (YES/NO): NO